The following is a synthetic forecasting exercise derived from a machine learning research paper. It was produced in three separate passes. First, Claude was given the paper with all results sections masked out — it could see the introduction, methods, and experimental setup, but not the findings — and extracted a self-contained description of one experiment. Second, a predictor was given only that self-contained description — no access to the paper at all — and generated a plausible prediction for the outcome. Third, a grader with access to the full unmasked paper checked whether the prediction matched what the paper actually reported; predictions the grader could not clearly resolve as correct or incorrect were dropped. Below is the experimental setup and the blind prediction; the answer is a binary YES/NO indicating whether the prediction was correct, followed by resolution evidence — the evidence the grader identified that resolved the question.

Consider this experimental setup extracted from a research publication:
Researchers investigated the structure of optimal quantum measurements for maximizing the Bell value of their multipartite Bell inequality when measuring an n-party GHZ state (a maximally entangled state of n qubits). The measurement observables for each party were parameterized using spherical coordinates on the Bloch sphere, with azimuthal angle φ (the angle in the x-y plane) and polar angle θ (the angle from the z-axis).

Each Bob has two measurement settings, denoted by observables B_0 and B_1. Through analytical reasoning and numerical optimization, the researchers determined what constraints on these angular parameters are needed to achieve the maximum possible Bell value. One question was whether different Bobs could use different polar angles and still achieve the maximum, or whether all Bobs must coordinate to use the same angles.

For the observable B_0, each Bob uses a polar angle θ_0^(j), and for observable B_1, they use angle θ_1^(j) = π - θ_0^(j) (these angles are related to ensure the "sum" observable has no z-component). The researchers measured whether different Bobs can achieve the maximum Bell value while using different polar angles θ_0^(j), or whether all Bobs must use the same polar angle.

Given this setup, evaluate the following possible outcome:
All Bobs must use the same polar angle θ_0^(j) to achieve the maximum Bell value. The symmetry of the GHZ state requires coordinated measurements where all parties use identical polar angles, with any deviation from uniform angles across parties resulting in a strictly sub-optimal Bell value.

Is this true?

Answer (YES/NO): NO